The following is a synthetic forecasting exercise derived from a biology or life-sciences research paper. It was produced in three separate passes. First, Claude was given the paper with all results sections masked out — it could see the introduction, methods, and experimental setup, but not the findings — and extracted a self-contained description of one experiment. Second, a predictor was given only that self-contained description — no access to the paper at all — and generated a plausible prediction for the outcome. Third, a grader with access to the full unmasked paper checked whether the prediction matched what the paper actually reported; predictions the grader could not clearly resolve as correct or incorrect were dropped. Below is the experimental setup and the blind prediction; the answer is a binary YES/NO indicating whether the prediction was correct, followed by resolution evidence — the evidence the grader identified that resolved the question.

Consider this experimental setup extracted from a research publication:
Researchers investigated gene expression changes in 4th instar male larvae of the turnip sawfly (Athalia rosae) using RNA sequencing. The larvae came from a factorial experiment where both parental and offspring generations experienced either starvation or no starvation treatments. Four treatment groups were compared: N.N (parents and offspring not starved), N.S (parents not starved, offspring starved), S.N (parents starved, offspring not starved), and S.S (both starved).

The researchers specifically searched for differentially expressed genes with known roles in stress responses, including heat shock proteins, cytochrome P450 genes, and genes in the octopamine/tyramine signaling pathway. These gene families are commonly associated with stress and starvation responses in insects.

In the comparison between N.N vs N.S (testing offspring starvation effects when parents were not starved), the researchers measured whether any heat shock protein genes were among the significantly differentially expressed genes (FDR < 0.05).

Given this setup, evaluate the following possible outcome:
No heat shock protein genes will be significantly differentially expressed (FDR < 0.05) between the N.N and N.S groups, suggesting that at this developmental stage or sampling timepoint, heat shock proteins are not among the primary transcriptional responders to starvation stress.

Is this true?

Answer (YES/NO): NO